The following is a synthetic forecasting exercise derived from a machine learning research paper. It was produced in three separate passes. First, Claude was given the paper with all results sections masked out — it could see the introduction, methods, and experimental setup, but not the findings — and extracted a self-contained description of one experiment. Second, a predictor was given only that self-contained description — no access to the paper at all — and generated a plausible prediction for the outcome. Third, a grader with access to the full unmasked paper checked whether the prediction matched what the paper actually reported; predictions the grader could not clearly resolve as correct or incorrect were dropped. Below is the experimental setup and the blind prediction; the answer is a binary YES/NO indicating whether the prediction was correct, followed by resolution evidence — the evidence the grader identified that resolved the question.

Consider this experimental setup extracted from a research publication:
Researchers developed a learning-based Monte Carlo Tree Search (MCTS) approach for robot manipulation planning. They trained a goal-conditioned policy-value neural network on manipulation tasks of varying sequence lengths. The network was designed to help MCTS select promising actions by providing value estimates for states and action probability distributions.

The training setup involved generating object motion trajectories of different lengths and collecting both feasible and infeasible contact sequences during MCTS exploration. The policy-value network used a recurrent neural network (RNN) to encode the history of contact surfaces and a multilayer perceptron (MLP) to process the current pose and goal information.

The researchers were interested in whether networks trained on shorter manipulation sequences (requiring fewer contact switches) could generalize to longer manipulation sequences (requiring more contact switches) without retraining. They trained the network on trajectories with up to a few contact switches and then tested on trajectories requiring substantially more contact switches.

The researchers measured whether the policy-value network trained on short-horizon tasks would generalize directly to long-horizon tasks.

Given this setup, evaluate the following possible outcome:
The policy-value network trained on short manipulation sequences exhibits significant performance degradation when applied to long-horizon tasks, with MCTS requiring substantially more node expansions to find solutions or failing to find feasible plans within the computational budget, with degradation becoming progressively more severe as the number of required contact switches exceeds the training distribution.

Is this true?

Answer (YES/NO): NO